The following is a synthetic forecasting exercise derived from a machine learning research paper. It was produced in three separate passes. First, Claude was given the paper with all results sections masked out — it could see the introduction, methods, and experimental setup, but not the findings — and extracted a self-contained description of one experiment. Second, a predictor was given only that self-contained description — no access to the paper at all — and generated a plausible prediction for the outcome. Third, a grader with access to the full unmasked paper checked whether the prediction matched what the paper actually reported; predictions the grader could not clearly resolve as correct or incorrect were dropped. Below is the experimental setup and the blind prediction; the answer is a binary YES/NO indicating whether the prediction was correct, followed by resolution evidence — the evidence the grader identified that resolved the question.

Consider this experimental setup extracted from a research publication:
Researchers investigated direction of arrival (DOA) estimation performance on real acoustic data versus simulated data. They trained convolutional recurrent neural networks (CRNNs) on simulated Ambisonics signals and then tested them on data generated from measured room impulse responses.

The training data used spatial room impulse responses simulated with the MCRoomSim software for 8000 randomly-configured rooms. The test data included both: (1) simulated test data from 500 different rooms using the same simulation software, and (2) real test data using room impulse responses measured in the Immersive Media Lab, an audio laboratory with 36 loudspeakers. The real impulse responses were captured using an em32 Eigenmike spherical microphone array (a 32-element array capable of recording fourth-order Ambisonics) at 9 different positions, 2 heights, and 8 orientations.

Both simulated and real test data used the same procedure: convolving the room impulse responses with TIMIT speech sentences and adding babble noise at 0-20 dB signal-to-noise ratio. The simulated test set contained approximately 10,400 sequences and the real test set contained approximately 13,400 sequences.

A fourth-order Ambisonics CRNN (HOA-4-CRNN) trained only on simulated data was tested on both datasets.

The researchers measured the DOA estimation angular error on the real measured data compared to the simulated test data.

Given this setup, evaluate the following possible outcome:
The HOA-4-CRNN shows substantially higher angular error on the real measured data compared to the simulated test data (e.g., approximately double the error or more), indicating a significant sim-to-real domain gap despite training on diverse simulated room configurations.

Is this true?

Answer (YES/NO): NO